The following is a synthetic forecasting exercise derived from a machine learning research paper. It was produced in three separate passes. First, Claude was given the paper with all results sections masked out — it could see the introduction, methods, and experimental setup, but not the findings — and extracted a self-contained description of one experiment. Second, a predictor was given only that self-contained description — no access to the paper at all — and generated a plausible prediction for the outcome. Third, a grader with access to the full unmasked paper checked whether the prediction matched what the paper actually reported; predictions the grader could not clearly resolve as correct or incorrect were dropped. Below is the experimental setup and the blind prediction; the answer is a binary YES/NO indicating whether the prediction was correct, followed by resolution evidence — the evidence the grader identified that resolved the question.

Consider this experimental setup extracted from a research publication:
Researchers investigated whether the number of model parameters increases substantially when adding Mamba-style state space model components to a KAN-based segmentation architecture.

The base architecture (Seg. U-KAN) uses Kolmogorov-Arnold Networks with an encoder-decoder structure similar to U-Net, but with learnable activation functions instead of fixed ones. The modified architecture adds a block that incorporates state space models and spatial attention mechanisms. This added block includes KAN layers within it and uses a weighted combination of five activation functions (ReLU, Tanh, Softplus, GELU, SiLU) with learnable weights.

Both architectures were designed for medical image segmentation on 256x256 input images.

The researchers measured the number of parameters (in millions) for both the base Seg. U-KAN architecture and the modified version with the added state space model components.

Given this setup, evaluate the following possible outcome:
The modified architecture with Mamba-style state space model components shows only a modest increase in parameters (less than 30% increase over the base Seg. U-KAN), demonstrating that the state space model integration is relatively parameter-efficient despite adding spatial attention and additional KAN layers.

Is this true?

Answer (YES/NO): YES